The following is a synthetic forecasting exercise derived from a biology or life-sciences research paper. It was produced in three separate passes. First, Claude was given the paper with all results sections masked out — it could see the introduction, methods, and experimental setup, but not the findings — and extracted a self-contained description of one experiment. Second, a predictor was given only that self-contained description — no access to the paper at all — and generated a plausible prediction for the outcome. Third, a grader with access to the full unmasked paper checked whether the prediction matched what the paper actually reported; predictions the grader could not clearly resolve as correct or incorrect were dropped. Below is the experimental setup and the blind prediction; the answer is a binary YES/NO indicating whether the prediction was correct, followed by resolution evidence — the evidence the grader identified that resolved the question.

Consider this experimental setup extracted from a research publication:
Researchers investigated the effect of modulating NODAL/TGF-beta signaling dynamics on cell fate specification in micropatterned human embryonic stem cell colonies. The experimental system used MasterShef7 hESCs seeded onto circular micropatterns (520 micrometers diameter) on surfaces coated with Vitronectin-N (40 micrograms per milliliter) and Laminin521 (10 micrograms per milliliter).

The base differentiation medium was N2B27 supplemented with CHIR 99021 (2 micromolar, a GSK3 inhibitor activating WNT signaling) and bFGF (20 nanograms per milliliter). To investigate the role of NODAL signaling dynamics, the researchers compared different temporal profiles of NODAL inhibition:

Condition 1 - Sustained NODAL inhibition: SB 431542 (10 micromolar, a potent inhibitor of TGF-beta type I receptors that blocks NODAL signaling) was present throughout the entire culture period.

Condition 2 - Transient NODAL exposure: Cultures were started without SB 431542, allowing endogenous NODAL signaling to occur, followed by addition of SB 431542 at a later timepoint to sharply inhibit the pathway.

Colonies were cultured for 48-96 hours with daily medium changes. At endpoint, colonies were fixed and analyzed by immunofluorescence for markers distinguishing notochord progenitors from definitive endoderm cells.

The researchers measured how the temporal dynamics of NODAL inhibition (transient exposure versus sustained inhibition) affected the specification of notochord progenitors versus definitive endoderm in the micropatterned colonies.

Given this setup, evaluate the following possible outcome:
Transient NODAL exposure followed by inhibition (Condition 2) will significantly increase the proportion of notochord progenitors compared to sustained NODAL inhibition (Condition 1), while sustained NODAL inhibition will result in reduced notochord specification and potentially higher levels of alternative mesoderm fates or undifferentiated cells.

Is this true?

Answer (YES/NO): YES